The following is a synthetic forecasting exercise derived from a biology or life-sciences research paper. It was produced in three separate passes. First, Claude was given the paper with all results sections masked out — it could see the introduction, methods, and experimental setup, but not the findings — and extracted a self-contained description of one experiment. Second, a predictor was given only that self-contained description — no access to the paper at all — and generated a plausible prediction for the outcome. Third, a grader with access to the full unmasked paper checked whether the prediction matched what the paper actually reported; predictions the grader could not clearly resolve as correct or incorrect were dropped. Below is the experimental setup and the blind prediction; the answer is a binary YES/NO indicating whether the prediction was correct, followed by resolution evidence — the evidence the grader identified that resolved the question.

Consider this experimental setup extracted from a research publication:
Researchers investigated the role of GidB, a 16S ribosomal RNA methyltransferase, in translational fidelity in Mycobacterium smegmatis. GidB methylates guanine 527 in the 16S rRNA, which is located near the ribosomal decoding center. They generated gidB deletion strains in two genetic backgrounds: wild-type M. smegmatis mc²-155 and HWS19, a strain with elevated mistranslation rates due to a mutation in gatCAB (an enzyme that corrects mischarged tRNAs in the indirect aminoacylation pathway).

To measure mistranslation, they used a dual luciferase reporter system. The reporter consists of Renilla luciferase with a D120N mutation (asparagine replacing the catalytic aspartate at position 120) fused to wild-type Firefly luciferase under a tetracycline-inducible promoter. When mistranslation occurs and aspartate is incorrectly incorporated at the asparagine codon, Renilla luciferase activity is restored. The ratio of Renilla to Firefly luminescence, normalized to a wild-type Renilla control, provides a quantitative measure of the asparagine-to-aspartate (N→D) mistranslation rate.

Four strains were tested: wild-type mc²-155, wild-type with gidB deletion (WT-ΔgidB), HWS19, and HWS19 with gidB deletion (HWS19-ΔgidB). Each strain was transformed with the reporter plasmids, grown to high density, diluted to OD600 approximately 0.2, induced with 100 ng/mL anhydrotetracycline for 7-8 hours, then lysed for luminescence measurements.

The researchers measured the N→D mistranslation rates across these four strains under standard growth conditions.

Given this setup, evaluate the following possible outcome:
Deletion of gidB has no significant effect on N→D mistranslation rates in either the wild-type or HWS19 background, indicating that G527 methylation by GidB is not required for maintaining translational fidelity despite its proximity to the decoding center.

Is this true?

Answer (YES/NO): NO